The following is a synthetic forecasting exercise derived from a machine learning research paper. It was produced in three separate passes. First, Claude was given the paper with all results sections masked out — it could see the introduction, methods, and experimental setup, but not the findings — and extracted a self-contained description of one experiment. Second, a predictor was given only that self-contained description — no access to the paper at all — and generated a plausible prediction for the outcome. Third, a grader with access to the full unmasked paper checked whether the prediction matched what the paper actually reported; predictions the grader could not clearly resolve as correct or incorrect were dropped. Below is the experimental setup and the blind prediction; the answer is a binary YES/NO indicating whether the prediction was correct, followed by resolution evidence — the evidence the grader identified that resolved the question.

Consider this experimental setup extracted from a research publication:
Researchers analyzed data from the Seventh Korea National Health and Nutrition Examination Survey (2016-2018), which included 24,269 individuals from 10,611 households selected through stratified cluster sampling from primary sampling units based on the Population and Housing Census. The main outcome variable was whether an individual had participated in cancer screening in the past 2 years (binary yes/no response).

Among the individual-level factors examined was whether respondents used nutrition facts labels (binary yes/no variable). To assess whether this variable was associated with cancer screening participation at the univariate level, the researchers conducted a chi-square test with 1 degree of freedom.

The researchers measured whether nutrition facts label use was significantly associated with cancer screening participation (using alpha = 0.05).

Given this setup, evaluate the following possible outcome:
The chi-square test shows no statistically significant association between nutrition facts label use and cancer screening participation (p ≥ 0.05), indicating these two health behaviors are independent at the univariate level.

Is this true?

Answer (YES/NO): YES